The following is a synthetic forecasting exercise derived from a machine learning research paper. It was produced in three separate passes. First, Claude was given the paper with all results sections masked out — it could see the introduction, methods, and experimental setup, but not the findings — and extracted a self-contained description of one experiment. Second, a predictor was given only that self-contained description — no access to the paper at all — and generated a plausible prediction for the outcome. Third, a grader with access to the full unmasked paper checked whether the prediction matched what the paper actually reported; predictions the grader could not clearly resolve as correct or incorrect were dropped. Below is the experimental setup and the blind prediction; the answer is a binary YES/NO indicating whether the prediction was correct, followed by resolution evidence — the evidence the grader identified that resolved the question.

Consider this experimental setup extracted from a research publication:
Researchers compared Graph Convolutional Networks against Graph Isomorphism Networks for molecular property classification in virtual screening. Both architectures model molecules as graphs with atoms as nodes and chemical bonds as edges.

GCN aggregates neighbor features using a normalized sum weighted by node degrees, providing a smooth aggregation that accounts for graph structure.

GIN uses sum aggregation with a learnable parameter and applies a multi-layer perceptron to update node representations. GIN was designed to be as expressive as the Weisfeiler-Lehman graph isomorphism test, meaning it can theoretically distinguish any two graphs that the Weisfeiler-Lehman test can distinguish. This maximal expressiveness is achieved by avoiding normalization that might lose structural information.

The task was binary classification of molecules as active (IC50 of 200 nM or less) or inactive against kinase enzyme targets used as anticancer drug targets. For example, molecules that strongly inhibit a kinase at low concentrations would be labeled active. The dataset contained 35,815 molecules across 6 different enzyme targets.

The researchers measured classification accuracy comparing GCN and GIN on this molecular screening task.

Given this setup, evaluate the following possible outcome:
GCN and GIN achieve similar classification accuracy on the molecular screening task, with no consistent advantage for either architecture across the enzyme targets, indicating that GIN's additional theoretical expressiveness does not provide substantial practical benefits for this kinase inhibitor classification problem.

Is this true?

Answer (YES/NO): NO